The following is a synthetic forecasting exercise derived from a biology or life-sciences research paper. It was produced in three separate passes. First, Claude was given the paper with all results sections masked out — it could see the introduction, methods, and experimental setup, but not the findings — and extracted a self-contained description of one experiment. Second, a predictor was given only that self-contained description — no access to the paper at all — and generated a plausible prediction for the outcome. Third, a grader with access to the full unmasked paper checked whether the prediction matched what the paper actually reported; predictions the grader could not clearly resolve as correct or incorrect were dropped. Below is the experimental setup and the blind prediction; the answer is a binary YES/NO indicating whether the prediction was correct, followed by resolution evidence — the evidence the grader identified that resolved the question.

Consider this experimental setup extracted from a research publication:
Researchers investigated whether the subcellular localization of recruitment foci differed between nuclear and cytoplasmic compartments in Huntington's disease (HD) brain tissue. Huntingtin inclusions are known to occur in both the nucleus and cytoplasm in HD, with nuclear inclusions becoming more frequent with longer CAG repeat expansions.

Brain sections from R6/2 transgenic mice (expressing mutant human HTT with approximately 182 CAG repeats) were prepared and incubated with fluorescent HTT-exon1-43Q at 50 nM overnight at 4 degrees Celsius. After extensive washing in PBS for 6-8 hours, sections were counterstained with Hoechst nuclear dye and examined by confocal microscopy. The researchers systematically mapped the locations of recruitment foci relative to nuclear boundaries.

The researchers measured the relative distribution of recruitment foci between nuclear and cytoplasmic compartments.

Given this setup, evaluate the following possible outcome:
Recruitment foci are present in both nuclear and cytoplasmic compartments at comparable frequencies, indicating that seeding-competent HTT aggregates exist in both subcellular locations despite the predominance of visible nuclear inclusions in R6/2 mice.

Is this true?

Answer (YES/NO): NO